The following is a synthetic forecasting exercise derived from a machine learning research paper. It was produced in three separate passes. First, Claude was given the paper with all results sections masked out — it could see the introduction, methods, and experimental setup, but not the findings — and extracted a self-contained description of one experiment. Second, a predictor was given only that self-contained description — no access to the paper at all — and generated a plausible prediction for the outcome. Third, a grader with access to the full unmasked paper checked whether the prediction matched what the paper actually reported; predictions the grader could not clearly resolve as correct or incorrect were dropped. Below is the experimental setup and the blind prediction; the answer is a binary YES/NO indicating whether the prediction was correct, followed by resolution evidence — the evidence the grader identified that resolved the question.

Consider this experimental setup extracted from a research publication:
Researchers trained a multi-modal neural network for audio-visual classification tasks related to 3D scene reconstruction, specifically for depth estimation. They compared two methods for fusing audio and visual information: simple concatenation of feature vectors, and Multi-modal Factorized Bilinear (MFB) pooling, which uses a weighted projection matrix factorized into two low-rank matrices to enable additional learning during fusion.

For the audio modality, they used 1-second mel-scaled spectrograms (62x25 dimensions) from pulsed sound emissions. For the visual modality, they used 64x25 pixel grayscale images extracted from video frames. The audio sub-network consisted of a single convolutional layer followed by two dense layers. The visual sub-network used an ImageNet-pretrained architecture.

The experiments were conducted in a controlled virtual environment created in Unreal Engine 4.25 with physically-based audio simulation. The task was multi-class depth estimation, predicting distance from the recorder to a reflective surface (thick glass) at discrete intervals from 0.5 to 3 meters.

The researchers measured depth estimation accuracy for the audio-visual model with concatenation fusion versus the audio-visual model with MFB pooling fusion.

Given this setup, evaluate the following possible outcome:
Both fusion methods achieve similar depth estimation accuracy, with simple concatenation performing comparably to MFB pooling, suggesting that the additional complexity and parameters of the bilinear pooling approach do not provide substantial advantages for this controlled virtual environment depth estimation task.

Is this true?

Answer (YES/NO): NO